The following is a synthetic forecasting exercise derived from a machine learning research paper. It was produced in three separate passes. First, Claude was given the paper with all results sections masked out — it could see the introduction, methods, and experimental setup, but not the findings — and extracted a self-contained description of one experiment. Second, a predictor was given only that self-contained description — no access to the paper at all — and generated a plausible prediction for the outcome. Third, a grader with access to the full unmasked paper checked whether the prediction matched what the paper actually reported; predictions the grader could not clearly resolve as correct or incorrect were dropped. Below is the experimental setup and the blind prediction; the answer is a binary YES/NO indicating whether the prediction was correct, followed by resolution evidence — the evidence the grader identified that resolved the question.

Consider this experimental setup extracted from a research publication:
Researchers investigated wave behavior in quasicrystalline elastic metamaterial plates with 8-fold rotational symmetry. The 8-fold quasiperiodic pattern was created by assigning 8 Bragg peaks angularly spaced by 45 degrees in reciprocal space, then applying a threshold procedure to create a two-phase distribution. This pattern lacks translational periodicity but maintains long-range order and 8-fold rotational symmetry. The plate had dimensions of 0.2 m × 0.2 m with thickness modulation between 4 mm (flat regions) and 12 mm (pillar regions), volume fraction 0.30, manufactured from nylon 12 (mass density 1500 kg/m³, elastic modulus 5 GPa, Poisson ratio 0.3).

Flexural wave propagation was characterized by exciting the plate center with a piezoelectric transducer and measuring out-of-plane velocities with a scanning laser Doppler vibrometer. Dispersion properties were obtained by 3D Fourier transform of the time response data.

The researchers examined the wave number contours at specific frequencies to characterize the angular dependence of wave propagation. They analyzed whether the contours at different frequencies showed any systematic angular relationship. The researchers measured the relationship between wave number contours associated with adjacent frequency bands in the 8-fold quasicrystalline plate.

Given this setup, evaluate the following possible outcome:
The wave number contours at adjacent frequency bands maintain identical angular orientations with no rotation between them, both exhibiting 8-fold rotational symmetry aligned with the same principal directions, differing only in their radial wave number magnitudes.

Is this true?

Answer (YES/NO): NO